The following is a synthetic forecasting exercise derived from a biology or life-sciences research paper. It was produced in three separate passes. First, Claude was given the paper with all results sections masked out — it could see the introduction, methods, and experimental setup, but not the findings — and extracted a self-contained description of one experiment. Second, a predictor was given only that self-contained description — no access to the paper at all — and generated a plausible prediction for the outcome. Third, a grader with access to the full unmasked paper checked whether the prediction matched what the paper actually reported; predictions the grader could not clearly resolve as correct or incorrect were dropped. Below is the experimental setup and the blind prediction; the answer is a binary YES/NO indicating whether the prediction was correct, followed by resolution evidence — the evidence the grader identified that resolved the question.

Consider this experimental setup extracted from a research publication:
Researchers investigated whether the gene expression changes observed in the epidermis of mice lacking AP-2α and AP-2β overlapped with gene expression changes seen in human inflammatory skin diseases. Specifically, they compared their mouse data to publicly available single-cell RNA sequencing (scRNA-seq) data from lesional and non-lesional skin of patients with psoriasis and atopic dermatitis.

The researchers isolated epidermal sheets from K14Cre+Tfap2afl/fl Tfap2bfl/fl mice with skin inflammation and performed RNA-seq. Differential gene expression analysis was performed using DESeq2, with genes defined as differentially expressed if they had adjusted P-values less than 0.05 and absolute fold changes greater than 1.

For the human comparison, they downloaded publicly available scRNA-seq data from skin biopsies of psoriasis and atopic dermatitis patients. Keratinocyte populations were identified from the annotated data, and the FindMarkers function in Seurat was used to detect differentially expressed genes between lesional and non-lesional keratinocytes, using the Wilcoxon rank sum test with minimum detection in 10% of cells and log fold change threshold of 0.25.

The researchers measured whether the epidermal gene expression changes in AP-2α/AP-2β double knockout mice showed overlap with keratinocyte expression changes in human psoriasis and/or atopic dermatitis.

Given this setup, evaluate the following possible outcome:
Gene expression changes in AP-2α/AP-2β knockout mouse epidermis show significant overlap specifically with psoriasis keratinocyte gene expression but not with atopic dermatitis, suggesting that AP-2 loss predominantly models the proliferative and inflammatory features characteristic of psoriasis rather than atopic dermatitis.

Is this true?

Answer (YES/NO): NO